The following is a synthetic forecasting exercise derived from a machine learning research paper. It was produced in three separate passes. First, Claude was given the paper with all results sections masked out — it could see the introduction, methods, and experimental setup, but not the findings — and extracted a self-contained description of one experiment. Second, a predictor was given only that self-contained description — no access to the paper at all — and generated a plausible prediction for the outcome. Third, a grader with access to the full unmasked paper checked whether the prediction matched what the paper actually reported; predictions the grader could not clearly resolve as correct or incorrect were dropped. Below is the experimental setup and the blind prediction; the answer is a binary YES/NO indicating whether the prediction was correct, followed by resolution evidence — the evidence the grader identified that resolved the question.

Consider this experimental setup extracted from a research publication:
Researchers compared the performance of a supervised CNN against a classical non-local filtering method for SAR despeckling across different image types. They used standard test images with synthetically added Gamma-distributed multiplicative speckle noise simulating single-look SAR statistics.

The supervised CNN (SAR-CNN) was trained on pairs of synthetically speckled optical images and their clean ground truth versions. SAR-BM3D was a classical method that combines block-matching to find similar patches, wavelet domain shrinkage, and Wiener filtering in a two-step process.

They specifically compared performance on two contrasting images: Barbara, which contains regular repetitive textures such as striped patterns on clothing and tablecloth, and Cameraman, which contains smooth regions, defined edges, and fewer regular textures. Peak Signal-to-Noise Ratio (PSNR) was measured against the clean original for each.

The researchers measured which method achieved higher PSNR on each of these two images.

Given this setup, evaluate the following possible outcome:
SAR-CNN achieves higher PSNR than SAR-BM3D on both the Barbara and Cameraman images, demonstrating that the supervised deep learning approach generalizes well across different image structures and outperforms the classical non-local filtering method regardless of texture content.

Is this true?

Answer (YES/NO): NO